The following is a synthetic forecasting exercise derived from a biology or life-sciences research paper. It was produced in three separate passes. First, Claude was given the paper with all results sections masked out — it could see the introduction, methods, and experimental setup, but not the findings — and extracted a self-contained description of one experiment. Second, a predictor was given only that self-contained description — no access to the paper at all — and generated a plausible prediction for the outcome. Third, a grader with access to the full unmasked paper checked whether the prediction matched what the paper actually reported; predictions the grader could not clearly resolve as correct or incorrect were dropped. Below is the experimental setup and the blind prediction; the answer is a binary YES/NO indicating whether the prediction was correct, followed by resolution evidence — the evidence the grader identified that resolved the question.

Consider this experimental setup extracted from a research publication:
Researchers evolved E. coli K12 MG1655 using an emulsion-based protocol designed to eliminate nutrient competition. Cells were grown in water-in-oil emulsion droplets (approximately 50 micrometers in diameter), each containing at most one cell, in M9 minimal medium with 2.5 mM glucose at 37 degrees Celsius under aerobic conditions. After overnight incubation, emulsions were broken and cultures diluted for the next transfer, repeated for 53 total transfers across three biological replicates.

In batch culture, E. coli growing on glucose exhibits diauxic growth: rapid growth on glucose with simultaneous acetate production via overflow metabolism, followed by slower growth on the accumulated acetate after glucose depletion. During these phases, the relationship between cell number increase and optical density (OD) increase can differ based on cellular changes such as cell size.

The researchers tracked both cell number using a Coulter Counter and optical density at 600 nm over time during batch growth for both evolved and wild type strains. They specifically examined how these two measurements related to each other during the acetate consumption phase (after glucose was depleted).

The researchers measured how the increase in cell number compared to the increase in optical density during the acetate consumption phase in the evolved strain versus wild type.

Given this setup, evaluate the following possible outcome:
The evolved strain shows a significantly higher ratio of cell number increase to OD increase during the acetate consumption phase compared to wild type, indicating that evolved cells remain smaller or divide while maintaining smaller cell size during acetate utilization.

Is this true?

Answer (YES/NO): YES